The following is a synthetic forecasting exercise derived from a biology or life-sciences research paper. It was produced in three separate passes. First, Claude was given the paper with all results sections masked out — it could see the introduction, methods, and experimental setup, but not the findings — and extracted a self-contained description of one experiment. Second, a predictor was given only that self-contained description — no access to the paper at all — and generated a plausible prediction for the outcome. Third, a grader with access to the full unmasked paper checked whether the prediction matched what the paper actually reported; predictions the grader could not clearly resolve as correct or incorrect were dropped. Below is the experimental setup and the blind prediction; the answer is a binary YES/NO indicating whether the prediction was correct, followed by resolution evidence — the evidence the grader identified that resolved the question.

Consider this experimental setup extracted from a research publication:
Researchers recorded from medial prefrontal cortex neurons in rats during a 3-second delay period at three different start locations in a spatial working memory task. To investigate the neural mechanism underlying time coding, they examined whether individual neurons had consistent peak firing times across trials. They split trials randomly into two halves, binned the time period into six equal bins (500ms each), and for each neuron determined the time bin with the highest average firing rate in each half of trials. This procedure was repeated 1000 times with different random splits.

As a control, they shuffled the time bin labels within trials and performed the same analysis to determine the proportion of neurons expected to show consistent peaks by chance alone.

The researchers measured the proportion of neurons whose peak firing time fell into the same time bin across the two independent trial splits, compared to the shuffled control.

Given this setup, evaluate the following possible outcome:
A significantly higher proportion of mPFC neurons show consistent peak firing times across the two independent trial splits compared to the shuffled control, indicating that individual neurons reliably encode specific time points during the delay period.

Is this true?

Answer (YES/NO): YES